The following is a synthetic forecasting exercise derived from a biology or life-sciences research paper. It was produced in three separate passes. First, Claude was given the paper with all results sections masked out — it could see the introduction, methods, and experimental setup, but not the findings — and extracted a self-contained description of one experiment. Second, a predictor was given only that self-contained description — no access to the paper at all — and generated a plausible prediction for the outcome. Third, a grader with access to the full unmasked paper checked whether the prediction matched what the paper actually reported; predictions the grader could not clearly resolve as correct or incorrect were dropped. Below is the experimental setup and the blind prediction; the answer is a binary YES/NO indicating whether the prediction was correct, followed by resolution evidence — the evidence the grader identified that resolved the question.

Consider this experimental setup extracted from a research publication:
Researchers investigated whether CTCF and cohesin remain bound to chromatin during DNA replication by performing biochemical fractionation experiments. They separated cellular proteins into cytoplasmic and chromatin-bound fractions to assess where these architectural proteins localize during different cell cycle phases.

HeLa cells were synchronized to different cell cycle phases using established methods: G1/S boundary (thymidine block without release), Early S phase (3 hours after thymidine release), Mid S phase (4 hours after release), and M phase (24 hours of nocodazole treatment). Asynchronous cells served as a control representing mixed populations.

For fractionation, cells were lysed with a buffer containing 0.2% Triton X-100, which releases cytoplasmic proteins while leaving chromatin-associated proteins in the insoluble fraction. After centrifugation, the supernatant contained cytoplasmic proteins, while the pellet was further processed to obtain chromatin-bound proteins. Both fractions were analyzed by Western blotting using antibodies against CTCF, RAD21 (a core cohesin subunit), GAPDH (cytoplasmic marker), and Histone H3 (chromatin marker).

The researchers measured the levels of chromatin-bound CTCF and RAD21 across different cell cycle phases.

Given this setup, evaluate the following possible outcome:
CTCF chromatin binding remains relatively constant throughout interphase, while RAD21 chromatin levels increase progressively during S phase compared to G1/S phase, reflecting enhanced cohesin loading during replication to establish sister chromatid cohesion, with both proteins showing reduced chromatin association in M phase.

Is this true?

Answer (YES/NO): NO